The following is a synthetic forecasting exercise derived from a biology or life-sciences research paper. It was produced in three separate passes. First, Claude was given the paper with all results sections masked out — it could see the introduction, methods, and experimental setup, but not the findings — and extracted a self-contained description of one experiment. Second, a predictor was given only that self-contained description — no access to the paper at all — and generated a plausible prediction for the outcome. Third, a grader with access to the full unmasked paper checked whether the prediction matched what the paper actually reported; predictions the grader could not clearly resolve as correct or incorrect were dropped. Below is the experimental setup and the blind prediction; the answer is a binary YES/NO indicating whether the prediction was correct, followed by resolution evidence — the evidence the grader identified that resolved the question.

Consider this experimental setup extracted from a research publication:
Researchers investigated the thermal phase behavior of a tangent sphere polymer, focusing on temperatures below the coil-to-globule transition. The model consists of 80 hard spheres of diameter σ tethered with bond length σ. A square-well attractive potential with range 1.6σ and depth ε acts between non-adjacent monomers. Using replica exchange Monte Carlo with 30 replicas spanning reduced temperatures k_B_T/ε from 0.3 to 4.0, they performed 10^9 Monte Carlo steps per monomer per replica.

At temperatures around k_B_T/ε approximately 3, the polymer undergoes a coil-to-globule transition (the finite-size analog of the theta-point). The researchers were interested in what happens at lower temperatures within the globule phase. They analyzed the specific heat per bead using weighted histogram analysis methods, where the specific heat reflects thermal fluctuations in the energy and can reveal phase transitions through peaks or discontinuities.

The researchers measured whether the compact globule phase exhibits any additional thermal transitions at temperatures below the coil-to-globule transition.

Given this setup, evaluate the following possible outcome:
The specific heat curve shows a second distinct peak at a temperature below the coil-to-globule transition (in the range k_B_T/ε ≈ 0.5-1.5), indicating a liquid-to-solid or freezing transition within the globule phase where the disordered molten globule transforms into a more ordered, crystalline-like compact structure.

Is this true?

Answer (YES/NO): NO